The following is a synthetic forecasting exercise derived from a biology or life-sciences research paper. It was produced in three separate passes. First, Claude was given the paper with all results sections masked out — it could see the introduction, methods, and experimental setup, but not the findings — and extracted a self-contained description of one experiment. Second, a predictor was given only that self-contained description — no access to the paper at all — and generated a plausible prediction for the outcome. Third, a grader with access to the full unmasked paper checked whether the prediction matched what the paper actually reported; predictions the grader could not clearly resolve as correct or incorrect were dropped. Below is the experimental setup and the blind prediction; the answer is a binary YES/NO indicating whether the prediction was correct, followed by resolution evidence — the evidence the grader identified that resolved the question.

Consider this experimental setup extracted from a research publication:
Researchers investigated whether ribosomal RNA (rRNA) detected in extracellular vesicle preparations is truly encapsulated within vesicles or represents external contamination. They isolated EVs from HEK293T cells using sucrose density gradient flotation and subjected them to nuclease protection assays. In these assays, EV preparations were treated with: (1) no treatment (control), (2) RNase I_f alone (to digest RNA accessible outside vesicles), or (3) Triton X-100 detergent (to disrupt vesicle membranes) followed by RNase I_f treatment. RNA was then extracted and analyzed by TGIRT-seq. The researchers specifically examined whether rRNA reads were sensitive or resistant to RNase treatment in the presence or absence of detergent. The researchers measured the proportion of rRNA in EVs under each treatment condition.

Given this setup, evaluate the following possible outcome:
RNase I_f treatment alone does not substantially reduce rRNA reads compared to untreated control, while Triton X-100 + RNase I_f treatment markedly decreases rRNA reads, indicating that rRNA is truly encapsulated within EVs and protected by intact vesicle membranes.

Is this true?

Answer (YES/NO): NO